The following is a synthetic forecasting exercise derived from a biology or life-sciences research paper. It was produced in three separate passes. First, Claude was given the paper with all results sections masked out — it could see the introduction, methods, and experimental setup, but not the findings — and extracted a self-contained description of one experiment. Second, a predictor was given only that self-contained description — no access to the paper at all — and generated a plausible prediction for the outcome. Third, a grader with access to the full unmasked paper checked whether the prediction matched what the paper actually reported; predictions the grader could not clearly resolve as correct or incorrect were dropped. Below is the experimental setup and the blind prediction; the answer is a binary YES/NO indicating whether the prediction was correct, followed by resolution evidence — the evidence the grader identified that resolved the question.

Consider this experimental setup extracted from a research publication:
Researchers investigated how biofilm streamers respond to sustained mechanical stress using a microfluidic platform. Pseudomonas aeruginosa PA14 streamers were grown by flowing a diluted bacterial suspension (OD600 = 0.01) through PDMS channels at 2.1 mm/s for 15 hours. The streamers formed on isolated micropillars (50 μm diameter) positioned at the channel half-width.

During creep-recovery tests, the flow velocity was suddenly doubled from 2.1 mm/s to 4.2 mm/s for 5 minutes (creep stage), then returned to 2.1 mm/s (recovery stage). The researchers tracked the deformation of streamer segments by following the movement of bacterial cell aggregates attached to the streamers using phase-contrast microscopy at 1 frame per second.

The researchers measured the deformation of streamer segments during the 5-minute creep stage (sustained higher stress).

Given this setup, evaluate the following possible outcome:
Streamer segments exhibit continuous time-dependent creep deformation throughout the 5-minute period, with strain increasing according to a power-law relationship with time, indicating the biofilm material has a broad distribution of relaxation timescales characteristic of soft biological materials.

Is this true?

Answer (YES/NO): NO